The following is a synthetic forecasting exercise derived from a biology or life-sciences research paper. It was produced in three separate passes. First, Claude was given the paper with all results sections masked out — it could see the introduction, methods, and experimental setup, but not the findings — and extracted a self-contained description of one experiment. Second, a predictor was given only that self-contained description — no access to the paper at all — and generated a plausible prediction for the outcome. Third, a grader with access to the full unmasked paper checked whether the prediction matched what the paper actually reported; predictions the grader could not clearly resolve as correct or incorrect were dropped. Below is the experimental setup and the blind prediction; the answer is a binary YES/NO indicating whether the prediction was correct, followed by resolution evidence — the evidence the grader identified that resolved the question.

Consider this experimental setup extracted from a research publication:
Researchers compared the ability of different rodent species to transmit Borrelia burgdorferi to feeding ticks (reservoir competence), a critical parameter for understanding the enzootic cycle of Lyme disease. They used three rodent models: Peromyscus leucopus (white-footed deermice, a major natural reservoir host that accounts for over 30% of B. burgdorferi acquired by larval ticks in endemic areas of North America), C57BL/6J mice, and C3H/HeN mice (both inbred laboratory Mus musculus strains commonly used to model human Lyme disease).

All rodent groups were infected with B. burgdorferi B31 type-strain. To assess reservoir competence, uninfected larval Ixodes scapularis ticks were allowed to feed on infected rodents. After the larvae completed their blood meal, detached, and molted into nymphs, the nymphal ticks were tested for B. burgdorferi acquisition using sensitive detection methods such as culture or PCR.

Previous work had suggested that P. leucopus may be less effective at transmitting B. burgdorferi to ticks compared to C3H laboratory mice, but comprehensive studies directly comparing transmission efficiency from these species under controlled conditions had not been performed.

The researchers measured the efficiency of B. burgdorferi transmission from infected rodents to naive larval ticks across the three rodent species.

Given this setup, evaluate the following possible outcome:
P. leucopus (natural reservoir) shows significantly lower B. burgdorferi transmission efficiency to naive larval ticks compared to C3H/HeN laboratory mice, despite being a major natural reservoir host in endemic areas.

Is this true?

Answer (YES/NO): YES